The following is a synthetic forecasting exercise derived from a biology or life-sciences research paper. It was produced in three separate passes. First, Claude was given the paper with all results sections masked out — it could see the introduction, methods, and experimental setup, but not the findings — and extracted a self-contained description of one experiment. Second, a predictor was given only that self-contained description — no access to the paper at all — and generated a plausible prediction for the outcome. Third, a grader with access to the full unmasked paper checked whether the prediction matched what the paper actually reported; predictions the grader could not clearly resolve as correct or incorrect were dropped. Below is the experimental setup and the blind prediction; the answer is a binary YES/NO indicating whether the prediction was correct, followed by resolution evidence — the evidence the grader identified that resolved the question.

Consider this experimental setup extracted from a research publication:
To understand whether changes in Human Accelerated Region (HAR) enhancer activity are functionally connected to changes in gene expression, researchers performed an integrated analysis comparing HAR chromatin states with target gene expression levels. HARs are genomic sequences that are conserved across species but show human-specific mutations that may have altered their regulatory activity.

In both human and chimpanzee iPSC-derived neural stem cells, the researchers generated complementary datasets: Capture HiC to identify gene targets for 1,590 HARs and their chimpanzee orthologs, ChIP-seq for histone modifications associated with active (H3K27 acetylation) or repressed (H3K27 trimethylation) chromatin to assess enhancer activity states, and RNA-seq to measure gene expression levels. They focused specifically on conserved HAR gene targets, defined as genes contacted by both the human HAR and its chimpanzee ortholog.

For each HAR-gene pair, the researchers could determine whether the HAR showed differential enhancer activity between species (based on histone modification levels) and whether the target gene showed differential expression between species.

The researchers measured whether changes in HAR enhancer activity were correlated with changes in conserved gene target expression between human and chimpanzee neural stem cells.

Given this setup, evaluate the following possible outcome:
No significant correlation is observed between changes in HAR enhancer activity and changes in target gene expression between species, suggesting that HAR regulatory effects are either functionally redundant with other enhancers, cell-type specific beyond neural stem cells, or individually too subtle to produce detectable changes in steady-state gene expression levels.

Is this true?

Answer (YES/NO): NO